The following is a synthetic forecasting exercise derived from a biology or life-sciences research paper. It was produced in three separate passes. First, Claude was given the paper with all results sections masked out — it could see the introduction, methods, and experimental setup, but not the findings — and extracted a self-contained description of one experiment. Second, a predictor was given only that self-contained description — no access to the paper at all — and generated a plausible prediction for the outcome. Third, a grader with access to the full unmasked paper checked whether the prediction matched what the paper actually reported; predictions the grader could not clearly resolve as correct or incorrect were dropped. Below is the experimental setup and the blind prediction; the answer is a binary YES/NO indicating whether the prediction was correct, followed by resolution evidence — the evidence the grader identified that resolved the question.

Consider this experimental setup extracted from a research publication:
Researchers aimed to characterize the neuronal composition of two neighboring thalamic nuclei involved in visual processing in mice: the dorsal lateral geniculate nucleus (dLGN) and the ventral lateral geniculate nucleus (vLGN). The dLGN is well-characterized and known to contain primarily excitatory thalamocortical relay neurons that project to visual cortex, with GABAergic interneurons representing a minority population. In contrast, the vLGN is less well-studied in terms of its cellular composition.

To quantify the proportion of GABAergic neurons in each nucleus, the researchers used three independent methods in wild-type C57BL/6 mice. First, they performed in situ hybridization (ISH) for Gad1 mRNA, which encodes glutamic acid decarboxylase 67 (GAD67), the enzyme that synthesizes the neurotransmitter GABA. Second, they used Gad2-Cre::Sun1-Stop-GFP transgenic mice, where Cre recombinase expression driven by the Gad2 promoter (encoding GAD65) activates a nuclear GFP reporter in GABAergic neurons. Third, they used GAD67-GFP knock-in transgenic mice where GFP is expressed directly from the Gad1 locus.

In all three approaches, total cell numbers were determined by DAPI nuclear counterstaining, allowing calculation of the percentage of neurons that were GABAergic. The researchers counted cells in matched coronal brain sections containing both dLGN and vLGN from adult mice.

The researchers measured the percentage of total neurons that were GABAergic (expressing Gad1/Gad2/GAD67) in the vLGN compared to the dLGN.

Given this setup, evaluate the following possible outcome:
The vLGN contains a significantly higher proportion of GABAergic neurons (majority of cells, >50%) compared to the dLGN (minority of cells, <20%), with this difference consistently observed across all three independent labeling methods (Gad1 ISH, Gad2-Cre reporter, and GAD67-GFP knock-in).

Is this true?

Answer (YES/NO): NO